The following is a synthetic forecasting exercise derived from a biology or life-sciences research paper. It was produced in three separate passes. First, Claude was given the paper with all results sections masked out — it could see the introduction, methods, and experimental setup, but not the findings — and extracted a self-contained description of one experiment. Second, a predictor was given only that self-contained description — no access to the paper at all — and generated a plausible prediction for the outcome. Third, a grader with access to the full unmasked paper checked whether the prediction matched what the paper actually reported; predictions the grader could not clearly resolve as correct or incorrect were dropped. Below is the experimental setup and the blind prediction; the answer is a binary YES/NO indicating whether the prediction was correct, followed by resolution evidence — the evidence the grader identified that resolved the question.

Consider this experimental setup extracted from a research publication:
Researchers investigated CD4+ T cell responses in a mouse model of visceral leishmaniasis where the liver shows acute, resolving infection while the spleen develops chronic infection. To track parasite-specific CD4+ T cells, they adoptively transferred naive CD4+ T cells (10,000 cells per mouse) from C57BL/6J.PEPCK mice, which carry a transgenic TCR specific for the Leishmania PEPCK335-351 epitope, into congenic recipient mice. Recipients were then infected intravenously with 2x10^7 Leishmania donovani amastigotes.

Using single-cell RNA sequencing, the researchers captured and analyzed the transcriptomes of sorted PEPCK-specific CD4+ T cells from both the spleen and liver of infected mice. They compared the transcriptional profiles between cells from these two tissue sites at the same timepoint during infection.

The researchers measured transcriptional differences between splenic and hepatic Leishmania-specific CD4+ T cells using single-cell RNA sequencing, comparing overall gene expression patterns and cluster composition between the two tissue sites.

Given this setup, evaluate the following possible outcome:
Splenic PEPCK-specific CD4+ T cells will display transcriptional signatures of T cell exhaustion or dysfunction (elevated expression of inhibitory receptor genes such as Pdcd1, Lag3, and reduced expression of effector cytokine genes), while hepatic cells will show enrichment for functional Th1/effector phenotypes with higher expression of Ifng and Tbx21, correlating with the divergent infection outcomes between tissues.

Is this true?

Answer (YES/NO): NO